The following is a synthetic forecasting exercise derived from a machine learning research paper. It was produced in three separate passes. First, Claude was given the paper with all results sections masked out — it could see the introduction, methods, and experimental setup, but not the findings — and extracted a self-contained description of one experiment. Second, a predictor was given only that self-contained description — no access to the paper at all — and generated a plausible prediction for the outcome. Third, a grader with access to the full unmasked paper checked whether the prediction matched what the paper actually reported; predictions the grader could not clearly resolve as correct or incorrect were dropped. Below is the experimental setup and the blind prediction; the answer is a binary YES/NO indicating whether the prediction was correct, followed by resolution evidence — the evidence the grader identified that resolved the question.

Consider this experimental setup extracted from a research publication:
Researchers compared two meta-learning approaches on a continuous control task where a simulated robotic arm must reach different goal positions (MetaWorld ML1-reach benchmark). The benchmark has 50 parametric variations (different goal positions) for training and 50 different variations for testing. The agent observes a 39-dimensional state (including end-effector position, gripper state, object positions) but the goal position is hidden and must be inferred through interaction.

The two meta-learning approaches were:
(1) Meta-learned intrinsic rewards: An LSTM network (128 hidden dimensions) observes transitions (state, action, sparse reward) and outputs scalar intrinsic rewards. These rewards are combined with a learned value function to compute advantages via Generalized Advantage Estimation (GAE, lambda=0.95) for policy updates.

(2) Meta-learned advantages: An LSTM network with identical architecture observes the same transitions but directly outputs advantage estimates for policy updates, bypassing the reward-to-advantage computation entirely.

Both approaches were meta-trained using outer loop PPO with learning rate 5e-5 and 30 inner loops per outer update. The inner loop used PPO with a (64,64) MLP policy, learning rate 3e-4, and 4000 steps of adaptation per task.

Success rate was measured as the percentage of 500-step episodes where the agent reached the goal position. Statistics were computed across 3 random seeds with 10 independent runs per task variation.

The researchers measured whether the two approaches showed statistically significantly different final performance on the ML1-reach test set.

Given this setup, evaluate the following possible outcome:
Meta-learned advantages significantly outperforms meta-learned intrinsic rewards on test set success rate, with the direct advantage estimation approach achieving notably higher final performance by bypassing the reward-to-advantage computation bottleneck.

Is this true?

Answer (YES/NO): NO